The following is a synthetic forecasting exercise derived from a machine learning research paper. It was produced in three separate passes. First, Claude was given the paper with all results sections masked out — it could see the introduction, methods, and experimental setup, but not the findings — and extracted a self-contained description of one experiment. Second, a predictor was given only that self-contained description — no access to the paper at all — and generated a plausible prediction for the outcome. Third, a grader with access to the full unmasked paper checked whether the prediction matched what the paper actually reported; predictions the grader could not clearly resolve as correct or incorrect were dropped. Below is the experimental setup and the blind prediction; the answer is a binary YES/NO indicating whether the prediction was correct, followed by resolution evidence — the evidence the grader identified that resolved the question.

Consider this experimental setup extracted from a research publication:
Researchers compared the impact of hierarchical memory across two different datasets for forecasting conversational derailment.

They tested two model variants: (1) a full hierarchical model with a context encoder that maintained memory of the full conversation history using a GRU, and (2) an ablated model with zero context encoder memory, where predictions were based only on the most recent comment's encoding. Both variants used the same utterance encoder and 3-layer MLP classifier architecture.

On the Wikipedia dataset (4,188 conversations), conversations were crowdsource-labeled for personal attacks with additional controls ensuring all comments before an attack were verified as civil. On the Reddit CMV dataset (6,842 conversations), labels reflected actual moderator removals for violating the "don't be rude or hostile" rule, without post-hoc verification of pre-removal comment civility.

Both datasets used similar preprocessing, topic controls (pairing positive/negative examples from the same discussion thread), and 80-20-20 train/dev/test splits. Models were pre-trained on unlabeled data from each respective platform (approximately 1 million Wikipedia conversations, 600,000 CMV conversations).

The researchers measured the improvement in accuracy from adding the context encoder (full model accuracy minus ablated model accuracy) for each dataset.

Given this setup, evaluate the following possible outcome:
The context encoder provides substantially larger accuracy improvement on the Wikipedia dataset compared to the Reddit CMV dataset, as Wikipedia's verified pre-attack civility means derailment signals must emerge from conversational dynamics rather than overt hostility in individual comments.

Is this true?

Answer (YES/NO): NO